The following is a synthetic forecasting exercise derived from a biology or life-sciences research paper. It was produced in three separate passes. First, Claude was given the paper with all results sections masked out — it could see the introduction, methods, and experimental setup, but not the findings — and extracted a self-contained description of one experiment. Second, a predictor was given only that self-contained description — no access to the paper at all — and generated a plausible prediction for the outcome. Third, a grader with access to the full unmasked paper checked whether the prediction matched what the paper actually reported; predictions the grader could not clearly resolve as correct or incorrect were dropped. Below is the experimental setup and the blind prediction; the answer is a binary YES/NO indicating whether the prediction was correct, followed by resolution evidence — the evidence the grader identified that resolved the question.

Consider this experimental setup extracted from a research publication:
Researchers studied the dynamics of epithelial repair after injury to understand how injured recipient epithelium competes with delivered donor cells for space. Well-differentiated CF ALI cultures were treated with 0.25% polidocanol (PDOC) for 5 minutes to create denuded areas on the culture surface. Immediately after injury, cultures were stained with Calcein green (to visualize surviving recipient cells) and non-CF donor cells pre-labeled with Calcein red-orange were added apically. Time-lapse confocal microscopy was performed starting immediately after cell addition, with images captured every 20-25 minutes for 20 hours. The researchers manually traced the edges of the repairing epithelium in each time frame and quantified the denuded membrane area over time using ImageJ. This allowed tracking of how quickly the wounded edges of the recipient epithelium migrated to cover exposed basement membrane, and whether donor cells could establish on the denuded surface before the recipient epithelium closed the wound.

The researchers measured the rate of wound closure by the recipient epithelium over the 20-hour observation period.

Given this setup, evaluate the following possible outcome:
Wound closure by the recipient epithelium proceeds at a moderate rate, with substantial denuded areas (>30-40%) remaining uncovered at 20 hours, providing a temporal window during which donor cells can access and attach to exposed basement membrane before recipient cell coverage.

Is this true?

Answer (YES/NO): YES